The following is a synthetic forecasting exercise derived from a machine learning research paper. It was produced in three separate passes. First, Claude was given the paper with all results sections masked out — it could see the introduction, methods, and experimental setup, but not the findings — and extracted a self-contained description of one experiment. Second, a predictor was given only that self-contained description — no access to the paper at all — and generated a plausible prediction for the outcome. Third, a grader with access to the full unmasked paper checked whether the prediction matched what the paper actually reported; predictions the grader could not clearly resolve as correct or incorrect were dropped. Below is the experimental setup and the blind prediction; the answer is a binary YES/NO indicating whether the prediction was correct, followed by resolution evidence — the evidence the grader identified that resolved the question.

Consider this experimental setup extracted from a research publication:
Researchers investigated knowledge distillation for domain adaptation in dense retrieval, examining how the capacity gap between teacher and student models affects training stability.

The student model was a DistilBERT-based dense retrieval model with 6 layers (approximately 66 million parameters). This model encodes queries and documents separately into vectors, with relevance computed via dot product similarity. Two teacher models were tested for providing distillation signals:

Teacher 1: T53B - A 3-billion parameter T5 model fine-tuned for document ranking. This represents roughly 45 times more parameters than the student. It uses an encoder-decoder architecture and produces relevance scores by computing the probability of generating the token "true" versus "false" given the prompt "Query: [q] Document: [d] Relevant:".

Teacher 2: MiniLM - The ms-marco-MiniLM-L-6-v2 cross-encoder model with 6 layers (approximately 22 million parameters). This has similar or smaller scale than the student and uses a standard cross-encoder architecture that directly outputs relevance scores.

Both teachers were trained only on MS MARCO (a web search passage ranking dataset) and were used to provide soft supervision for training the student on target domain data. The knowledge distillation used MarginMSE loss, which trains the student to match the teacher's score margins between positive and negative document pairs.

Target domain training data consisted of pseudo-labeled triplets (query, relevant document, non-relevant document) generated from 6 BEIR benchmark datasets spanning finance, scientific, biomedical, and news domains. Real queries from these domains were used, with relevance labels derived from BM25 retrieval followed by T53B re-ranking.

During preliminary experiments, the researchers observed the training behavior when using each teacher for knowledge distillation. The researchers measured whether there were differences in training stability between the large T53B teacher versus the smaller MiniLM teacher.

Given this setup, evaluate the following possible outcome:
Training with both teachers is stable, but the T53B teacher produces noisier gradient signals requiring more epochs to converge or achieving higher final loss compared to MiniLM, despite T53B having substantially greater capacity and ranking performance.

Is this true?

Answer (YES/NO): NO